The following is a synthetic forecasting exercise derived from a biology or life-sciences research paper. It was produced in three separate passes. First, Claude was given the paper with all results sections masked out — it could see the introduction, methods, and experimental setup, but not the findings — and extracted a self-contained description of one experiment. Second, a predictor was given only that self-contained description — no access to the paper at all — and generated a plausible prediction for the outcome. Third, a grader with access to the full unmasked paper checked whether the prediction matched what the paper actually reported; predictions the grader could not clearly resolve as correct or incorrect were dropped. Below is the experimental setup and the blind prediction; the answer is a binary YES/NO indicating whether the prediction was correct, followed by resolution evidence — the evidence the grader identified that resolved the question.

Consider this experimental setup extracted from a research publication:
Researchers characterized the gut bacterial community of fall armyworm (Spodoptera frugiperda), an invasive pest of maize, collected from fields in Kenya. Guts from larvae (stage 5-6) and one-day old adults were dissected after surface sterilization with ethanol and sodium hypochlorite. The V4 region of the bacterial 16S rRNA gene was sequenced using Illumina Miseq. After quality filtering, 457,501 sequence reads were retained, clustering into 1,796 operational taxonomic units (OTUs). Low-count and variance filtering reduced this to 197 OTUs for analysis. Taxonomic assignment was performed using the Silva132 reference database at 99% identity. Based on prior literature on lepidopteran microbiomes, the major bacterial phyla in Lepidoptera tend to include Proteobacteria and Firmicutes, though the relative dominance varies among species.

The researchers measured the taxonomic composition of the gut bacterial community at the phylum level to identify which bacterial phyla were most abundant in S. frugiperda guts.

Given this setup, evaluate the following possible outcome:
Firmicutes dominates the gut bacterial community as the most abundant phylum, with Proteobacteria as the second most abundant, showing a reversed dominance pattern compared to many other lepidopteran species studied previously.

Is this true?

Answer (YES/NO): NO